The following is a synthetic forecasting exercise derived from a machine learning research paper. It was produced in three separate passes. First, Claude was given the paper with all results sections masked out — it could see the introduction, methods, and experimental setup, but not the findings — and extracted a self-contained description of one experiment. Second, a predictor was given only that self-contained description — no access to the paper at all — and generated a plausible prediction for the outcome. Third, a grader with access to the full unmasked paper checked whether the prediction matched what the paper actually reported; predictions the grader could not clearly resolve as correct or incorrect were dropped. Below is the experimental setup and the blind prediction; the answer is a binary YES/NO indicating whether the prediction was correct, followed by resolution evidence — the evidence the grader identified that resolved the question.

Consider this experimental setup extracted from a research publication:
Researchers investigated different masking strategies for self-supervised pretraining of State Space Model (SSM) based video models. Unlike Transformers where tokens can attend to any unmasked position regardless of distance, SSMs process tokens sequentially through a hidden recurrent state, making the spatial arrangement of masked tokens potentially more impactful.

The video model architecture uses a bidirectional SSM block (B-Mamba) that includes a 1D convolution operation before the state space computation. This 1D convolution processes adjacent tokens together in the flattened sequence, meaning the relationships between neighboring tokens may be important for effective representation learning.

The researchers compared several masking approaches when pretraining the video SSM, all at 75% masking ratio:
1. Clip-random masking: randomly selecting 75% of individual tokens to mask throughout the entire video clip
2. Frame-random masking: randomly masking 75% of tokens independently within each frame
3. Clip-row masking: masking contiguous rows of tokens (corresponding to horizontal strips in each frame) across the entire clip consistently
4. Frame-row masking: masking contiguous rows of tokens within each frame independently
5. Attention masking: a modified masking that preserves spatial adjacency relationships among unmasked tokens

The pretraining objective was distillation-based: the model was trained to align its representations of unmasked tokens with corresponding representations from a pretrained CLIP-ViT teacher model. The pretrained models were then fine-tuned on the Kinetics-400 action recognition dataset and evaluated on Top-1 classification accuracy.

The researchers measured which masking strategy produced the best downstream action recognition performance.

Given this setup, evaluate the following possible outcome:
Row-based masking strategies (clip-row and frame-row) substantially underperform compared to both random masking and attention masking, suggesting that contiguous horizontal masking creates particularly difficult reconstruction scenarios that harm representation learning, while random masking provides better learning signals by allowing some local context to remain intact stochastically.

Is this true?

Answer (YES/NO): NO